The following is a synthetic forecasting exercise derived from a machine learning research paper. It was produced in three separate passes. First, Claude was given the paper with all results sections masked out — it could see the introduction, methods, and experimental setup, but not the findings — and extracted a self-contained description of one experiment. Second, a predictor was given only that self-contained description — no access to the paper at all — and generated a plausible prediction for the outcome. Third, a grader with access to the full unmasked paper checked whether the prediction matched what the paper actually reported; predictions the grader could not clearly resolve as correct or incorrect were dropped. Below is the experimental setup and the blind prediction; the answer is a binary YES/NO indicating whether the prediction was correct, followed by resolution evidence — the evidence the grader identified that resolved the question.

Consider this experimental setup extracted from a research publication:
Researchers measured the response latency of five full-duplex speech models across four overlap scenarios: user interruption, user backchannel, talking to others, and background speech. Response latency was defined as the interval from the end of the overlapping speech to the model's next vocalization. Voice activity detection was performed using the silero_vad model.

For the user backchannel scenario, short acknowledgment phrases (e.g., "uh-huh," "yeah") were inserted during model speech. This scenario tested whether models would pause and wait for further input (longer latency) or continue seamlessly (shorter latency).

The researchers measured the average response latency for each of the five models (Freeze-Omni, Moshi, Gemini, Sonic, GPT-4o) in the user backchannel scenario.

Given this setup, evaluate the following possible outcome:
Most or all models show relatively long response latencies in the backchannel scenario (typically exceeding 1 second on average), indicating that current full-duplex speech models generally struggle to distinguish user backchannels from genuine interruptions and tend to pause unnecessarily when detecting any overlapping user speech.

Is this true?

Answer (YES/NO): NO